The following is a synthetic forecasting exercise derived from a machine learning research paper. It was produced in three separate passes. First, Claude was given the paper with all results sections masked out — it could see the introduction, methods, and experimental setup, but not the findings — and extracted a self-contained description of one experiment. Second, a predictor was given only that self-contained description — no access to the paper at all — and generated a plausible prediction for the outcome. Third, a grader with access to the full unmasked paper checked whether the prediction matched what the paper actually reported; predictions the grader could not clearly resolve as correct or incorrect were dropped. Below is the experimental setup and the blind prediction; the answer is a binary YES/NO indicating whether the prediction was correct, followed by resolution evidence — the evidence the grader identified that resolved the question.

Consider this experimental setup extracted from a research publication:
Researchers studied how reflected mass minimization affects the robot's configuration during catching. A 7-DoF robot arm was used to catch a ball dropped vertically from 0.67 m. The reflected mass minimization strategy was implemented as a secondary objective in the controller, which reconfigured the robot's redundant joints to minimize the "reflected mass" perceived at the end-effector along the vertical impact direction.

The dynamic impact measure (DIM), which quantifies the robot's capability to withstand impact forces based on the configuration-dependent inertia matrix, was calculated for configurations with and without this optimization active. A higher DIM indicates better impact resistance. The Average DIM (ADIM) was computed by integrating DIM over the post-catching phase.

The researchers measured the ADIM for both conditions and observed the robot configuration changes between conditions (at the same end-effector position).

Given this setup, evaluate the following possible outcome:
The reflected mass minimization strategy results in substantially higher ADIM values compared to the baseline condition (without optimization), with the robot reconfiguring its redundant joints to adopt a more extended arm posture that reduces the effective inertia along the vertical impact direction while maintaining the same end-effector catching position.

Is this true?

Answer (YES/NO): NO